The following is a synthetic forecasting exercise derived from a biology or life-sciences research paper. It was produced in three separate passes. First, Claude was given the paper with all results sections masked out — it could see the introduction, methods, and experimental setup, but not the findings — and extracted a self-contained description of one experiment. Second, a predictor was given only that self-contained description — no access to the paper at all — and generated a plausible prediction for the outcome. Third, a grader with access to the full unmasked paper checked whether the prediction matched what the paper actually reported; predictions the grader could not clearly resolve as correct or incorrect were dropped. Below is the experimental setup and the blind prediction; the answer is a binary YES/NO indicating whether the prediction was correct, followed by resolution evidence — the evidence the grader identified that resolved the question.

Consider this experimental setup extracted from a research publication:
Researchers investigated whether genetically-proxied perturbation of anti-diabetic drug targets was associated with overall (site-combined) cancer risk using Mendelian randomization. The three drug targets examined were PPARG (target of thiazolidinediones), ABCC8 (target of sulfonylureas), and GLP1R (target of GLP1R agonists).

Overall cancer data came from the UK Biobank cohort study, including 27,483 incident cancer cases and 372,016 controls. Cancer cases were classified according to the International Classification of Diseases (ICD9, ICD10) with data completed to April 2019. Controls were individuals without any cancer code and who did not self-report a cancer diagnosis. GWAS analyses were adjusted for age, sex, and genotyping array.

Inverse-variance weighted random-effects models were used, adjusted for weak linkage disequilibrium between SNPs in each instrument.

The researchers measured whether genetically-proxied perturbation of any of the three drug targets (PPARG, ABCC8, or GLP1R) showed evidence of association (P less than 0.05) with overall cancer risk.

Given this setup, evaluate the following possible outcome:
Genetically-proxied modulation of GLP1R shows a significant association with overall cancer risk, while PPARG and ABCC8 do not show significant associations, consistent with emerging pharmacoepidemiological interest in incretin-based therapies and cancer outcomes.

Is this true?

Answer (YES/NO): NO